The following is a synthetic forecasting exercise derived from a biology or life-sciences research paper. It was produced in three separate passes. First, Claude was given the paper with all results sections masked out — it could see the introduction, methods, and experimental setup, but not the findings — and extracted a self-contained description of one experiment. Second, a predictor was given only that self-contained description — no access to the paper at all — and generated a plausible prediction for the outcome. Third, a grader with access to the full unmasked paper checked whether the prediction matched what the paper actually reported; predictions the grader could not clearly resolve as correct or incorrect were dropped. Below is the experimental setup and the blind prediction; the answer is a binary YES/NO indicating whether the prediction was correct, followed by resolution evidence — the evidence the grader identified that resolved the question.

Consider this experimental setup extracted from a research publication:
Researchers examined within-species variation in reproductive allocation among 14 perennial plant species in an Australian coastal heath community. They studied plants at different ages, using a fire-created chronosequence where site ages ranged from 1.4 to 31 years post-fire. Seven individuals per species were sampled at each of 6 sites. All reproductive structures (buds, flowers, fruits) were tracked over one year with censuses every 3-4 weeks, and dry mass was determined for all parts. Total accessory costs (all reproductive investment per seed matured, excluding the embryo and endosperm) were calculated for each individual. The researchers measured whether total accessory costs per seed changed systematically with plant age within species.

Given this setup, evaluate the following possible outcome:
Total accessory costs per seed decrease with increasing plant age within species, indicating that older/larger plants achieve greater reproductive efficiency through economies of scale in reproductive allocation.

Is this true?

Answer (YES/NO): NO